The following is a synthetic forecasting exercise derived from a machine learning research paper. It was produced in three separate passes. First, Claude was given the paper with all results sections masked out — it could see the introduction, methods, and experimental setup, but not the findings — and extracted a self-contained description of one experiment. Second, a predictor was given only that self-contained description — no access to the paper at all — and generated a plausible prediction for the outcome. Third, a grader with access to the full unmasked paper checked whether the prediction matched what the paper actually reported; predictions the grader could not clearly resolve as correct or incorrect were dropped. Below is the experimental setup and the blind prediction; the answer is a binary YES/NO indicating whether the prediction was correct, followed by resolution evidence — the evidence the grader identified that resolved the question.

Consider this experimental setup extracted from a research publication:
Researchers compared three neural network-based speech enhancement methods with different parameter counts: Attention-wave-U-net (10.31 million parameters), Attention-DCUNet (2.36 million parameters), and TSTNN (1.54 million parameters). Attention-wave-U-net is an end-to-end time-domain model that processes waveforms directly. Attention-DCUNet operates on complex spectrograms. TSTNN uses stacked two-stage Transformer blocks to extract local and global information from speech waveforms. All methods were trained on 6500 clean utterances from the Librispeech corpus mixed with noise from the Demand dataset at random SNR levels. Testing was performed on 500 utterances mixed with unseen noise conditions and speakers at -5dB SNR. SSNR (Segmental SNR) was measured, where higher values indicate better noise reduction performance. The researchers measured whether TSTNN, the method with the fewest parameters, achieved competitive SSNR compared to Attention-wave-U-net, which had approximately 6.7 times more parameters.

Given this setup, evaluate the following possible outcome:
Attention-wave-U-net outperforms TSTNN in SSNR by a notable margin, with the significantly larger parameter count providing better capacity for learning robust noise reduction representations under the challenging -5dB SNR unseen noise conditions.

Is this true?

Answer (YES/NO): NO